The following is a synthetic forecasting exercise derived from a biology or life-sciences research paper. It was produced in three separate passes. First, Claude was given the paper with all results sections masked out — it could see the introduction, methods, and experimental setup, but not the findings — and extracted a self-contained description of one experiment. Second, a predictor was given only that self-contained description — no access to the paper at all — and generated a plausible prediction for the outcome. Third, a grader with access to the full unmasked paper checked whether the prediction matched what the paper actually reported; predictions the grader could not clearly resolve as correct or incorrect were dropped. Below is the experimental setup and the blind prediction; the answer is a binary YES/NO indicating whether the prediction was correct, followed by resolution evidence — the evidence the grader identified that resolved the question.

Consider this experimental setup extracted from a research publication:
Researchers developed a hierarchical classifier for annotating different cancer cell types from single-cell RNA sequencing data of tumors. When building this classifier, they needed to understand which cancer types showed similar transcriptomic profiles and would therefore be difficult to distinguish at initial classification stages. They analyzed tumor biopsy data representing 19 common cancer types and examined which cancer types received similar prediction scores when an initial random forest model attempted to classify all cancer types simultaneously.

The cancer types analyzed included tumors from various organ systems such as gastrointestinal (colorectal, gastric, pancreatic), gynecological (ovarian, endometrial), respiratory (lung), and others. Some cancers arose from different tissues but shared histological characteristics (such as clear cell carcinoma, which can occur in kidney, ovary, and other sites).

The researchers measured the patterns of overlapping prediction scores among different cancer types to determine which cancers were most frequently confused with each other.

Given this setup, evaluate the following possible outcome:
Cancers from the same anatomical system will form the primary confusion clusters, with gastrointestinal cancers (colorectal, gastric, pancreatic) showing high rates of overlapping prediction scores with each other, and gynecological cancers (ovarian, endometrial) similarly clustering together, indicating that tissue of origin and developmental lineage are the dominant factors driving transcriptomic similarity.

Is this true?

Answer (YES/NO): NO